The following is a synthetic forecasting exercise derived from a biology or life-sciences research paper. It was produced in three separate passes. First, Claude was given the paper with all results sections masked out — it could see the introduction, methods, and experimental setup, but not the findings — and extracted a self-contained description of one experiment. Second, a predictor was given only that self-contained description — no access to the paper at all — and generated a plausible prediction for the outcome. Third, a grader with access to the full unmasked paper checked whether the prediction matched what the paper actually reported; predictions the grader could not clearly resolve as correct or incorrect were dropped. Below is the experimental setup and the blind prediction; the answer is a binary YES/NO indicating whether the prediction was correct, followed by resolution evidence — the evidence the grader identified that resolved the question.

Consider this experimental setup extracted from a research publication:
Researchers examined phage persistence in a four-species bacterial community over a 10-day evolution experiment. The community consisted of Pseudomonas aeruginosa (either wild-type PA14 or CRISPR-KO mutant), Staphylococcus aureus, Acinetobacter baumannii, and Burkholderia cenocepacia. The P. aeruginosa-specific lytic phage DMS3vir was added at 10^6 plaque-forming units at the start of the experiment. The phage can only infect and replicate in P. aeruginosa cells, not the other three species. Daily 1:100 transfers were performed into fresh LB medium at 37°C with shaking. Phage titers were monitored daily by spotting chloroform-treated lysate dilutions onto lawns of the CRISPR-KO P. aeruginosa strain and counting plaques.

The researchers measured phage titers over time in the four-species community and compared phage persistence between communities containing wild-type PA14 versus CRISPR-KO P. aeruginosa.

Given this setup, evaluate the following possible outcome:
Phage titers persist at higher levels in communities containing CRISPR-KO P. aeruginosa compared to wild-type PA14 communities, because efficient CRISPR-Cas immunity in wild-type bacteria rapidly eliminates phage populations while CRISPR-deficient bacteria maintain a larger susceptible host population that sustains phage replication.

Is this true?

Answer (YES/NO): NO